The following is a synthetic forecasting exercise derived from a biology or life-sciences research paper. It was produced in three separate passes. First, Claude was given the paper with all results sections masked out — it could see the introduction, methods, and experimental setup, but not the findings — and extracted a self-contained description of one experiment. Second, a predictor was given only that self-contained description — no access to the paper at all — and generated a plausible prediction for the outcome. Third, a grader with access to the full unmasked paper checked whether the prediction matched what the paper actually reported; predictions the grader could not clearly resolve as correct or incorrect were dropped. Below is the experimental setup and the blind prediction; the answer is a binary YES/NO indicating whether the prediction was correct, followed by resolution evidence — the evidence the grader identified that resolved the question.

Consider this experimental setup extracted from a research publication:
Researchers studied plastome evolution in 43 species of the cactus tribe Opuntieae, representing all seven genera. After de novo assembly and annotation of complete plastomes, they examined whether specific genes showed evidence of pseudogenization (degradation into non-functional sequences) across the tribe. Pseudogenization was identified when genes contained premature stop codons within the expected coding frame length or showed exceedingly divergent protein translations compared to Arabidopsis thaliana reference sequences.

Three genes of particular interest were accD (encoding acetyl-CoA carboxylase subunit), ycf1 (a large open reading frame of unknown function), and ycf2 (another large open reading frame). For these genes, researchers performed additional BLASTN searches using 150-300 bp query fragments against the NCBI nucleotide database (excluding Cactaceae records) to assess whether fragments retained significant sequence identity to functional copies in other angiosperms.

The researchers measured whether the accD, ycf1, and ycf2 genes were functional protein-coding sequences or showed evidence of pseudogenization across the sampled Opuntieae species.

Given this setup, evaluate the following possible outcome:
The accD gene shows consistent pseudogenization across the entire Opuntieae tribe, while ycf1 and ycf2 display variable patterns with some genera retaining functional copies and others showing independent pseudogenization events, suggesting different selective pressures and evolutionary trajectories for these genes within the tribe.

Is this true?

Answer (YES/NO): NO